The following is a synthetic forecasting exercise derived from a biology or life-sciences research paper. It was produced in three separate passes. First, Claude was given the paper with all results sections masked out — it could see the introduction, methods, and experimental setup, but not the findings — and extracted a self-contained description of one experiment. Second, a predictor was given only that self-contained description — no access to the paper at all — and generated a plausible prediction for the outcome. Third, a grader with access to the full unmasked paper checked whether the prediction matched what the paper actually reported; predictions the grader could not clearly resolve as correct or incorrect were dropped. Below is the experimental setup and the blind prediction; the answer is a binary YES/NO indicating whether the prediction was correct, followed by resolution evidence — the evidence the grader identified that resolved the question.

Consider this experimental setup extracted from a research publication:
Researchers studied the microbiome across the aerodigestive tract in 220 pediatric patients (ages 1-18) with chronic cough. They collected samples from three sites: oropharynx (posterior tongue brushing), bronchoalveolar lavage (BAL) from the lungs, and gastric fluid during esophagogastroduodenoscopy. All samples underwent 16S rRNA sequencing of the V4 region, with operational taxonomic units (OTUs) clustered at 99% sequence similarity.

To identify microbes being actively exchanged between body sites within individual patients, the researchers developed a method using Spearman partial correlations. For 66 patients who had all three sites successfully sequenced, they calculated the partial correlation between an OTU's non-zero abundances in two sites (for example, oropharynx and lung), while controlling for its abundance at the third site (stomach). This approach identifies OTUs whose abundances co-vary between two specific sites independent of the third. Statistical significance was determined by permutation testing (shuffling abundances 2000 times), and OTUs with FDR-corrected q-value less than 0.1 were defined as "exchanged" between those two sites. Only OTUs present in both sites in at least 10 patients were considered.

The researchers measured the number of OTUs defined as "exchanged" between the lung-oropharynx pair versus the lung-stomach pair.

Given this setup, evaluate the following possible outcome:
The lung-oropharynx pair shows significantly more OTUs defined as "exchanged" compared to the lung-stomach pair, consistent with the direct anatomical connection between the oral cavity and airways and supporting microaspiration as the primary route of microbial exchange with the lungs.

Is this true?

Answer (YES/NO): NO